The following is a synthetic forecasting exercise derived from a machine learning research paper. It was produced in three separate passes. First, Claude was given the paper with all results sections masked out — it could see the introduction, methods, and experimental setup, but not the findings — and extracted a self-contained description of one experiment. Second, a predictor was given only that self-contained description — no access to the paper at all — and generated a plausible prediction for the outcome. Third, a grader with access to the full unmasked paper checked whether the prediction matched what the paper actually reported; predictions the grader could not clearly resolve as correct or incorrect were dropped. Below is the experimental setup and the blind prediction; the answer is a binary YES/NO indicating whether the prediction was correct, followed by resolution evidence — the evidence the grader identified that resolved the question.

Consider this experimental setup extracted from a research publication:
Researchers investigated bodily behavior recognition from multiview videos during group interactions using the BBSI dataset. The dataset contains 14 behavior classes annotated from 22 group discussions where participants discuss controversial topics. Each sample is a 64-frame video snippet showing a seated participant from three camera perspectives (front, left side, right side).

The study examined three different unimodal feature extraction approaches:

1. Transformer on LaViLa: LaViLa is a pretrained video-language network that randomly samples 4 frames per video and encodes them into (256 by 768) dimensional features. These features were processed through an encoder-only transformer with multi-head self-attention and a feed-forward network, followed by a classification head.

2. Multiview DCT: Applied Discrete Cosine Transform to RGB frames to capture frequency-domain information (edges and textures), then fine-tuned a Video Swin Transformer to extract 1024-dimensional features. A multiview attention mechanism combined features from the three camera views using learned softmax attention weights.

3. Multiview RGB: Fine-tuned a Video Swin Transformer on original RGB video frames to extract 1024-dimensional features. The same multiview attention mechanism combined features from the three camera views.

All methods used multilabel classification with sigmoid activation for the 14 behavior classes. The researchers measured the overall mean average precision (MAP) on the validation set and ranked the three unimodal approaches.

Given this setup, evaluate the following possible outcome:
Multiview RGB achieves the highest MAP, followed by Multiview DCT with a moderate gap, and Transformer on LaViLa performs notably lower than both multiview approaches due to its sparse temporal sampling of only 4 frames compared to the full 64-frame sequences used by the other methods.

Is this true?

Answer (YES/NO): YES